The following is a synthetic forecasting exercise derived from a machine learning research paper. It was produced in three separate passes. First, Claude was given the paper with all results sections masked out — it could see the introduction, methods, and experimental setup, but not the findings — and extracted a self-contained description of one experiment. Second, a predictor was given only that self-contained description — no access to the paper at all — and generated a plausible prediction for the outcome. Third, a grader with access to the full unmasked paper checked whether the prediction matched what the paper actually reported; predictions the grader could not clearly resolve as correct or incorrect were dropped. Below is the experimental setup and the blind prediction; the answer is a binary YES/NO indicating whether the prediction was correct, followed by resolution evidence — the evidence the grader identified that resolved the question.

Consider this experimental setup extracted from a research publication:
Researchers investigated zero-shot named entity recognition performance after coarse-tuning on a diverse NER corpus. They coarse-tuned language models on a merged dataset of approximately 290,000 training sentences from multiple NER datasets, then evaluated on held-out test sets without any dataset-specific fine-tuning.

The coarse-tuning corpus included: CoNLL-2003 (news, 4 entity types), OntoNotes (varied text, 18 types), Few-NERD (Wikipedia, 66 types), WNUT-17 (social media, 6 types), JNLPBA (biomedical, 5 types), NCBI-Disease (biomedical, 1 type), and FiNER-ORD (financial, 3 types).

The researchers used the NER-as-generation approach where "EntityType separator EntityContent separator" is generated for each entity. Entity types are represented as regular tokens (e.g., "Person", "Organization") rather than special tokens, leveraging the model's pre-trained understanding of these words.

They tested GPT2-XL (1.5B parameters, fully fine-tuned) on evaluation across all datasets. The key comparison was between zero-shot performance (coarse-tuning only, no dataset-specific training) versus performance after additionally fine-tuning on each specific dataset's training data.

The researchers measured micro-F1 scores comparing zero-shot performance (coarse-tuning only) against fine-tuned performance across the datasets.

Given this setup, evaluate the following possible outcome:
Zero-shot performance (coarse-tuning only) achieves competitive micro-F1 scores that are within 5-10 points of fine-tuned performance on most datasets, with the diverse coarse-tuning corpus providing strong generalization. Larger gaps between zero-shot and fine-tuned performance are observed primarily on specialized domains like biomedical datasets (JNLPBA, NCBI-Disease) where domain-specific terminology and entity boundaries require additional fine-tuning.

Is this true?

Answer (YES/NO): NO